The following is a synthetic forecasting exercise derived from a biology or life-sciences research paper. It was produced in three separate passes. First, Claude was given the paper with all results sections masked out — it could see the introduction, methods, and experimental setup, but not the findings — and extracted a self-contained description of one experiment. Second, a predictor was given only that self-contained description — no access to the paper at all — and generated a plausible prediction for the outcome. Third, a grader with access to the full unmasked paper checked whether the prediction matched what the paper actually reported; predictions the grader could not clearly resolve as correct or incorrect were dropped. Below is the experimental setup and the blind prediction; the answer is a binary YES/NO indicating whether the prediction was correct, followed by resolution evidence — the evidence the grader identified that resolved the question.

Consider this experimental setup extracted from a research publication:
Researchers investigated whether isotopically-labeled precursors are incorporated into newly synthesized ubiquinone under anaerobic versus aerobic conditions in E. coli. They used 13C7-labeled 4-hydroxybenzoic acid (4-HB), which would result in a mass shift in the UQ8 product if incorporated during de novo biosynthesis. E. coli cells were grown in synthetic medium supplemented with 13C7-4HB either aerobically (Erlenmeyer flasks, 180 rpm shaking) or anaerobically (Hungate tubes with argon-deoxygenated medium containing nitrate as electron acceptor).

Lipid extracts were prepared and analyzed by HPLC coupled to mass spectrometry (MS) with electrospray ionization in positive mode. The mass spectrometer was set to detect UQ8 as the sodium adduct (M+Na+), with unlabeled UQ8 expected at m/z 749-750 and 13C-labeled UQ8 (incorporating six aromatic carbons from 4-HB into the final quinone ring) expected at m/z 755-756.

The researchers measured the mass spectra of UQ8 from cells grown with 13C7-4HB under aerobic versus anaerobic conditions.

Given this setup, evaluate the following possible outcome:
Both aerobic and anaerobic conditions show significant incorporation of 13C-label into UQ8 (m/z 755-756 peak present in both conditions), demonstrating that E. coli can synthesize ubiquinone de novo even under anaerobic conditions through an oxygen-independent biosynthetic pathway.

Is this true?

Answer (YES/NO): YES